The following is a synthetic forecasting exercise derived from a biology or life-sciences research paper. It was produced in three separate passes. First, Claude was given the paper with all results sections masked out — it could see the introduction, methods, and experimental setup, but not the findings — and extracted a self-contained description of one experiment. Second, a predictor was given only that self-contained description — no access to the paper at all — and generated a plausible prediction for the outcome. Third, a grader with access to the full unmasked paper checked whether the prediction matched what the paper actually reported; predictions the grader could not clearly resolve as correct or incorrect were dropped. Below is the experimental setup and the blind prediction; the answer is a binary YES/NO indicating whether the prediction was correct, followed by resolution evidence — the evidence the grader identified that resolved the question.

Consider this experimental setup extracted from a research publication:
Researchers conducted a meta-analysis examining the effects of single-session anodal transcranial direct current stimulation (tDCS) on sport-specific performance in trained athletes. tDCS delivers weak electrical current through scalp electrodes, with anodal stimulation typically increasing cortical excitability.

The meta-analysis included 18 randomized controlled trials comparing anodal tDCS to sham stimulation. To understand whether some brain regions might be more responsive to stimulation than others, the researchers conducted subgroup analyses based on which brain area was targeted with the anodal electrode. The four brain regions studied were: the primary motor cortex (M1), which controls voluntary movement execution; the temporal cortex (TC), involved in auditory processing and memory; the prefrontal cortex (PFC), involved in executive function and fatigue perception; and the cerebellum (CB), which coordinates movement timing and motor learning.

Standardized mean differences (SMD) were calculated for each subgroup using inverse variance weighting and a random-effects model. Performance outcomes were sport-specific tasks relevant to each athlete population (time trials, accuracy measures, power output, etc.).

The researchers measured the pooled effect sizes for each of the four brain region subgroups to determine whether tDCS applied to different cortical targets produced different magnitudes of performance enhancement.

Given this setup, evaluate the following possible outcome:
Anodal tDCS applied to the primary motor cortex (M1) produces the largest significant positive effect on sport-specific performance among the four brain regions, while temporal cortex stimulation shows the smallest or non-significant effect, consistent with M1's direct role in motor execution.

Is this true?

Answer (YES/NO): NO